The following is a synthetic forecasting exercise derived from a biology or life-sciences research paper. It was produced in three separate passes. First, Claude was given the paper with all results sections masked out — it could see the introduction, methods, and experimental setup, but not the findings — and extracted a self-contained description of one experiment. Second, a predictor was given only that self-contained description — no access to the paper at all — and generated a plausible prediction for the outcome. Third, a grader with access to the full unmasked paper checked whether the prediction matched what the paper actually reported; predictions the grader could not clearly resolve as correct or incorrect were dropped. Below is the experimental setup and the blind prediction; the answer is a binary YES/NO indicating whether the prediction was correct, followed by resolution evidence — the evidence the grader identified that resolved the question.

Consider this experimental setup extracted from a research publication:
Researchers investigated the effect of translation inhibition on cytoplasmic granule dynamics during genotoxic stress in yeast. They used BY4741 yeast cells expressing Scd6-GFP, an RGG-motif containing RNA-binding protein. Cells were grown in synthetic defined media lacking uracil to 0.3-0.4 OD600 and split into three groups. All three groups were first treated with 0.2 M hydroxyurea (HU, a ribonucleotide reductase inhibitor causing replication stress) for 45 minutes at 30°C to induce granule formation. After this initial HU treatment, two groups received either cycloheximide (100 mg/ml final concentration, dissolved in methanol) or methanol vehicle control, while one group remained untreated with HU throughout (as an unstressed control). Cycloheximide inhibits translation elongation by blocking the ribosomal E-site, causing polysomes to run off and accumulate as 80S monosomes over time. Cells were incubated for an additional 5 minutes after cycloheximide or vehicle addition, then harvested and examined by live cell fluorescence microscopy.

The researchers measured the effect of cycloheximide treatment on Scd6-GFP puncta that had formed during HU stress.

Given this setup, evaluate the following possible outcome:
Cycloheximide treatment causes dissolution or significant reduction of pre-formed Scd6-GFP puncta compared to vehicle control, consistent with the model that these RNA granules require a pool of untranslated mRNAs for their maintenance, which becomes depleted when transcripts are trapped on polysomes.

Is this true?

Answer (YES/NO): YES